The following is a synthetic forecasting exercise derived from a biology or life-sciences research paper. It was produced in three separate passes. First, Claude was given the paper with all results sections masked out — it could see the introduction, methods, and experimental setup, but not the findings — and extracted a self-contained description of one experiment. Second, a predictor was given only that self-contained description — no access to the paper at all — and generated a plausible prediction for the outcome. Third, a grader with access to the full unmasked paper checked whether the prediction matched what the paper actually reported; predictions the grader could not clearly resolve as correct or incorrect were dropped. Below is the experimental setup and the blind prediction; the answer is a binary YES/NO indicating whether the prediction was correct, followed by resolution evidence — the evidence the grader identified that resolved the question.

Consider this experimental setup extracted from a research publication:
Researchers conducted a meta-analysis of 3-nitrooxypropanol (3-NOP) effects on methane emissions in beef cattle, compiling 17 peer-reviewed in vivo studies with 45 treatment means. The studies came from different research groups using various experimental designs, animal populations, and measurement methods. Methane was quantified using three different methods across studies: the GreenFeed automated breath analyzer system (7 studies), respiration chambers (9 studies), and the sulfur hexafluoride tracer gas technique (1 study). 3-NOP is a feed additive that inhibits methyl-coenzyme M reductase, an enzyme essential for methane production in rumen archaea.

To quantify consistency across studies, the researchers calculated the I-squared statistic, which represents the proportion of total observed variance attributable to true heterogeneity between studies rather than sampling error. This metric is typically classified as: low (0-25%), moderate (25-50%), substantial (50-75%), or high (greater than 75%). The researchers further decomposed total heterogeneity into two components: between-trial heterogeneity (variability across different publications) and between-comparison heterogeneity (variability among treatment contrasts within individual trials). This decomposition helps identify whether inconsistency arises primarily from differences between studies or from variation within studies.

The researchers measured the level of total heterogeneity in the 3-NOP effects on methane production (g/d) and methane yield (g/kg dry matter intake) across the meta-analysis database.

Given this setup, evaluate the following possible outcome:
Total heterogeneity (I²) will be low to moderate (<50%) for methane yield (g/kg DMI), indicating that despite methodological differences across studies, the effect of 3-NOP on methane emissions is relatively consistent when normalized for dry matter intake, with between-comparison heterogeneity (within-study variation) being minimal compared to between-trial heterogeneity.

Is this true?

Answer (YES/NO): NO